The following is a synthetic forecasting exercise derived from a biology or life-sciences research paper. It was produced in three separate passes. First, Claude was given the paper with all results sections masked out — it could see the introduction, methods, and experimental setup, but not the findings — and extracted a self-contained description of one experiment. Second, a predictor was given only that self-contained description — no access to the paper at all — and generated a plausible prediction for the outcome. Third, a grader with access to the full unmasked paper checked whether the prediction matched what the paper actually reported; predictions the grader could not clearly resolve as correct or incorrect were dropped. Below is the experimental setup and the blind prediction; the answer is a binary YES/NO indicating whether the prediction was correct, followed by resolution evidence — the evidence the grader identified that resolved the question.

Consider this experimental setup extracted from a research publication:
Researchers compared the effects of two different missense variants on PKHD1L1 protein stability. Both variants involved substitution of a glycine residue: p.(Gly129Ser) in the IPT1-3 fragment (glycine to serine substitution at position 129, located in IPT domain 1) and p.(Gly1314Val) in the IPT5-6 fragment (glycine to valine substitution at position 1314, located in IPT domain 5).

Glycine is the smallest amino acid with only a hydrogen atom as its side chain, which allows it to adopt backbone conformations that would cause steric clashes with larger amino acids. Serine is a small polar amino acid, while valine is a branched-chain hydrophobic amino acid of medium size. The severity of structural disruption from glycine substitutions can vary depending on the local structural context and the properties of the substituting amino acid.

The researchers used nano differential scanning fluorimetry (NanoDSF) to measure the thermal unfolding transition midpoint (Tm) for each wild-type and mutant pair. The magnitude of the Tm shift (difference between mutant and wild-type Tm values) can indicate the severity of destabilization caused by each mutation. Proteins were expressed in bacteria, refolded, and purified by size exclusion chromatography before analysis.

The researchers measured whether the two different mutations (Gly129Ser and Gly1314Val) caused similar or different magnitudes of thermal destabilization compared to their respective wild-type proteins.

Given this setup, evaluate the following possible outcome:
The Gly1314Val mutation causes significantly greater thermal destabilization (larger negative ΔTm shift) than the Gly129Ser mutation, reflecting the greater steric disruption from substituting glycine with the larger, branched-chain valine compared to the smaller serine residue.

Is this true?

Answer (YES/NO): YES